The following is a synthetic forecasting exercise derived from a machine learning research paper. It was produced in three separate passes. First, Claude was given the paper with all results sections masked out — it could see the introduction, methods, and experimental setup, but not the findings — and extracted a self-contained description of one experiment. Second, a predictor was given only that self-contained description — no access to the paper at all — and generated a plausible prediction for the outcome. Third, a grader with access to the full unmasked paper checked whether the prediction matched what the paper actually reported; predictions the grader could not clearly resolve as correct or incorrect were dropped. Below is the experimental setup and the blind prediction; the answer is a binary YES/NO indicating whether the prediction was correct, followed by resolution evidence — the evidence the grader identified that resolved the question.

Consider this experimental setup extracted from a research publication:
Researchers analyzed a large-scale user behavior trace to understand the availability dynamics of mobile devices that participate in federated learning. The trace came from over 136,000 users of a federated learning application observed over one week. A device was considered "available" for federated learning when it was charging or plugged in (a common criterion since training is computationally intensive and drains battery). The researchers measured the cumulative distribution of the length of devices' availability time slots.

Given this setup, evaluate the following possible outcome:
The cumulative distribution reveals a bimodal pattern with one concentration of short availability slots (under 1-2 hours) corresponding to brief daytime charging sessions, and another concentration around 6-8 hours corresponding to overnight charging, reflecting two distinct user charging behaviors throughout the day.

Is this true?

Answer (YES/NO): NO